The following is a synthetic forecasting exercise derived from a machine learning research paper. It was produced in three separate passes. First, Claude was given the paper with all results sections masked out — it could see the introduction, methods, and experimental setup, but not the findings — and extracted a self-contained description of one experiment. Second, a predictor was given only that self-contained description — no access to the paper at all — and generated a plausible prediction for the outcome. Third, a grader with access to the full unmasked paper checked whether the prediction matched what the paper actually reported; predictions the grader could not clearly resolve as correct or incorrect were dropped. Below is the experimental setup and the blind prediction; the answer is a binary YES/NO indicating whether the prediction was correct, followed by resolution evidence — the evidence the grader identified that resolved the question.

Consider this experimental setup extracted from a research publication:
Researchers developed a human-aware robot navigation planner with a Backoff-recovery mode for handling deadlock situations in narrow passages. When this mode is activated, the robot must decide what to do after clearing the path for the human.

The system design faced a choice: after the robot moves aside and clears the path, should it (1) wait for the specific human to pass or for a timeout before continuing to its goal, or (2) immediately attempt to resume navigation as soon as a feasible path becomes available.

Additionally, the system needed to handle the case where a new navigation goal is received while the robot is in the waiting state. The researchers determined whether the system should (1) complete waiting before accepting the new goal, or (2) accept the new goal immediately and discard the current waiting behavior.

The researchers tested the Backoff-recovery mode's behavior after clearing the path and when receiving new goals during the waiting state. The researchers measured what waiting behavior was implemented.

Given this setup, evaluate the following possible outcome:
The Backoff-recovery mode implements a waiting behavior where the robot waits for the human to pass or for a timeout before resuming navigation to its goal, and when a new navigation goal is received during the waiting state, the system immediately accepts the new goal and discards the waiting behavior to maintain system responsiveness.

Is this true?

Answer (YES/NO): YES